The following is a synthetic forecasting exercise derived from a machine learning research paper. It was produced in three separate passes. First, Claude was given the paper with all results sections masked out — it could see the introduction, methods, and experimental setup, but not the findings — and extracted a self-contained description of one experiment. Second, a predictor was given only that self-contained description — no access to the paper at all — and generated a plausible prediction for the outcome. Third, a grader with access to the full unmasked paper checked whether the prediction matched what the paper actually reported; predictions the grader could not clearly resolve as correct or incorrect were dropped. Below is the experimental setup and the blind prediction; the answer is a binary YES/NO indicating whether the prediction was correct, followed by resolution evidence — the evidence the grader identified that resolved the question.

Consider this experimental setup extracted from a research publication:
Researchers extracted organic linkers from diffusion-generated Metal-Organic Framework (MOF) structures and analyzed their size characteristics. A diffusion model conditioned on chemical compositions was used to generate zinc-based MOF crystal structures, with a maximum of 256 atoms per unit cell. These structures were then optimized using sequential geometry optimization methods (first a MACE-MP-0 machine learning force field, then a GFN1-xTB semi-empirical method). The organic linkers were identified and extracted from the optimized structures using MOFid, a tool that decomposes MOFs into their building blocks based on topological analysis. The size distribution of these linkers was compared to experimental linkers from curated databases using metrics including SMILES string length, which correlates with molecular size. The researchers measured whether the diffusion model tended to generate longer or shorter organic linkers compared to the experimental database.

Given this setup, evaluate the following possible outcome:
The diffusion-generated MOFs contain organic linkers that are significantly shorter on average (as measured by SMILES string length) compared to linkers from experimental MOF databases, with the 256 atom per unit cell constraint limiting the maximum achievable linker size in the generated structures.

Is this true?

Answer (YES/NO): NO